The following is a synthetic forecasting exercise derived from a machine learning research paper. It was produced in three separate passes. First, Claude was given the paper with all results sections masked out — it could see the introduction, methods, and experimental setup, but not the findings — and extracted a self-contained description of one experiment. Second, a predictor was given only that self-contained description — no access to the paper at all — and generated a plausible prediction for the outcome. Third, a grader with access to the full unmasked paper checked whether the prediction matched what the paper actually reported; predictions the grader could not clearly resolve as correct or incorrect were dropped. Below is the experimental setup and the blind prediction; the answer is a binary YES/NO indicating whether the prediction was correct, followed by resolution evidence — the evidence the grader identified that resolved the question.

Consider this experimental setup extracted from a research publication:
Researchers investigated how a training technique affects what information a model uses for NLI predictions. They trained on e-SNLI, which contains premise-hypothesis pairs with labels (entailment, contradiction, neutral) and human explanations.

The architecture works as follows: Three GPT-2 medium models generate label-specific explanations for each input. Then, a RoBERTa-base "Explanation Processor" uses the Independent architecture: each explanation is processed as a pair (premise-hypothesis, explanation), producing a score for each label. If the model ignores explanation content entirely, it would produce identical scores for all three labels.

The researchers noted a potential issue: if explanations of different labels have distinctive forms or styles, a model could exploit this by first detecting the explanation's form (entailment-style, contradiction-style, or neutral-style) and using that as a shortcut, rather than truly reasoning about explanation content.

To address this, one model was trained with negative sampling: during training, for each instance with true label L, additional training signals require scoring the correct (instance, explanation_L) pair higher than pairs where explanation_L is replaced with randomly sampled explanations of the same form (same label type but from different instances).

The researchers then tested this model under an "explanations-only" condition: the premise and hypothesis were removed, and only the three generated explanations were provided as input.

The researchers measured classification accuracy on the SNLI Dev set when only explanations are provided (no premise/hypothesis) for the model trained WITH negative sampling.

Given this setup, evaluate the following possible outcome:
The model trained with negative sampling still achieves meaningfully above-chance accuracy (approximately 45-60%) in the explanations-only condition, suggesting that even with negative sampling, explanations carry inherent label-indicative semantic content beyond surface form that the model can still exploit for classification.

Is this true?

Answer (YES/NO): YES